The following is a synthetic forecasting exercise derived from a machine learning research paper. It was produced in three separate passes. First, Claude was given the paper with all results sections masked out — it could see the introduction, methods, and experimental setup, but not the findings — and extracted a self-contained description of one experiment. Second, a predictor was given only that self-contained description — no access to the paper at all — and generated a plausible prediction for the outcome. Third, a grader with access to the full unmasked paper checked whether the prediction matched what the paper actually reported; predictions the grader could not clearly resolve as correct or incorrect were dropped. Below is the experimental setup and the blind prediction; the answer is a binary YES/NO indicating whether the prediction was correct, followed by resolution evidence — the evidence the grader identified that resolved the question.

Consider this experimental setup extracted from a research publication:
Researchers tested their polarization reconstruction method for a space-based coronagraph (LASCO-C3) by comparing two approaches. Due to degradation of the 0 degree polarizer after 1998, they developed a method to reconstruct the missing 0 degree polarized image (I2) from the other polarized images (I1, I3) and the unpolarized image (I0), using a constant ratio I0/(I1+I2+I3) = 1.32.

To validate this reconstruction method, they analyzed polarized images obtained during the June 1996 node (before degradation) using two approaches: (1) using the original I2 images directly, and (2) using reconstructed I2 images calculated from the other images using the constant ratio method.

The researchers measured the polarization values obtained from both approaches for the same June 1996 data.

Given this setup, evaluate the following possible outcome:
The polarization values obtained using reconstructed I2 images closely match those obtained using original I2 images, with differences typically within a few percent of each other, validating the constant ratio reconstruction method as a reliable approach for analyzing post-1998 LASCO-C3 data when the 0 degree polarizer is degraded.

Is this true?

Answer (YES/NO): YES